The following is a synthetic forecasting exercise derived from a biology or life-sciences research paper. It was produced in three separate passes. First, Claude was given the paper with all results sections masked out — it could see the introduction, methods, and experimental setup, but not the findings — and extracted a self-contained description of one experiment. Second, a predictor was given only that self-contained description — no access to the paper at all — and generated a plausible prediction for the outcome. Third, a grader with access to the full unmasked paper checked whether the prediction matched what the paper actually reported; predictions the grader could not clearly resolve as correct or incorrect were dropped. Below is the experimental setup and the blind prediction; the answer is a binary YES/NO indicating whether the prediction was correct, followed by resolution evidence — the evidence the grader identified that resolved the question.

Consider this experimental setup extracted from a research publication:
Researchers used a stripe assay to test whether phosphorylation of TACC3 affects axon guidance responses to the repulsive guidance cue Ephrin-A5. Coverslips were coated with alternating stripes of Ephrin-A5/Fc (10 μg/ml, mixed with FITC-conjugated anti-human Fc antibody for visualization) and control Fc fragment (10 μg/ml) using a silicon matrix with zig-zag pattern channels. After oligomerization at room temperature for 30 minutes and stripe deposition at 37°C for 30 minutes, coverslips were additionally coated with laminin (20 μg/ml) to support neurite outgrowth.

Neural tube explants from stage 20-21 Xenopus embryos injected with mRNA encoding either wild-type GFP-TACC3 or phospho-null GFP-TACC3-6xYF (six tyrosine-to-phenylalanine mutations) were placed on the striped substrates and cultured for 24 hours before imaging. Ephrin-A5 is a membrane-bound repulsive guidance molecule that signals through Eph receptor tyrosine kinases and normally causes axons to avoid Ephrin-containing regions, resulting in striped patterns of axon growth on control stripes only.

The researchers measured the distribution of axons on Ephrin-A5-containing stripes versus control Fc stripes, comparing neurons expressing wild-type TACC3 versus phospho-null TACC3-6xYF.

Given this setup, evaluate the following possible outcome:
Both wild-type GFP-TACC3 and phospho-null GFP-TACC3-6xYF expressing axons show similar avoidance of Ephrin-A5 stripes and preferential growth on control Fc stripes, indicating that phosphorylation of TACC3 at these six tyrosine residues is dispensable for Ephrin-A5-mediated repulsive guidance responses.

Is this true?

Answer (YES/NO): NO